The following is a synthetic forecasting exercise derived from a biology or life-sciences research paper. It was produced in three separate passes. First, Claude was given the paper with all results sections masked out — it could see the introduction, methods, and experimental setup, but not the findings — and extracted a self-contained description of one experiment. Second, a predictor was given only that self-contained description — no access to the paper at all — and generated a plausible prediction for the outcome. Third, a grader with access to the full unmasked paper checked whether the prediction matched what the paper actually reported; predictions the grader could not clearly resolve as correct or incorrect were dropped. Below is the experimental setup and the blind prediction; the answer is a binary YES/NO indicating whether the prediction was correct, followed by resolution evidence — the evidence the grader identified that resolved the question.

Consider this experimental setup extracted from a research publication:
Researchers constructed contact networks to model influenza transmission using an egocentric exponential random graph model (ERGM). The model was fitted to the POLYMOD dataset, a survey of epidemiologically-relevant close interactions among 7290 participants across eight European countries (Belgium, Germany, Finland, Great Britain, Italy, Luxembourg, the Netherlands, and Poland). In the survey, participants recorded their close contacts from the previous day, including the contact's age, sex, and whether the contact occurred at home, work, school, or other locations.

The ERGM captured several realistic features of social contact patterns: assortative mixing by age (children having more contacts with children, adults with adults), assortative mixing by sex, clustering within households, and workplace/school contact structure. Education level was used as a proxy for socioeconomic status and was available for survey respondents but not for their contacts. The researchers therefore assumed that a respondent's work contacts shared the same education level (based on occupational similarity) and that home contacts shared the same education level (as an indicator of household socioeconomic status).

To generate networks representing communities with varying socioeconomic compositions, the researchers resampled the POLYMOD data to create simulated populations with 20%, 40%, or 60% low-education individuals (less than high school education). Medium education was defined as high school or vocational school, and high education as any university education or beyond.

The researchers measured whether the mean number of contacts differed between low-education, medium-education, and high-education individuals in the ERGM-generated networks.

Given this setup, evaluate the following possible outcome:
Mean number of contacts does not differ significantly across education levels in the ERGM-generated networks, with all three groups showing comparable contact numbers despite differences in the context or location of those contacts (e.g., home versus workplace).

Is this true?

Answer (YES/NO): NO